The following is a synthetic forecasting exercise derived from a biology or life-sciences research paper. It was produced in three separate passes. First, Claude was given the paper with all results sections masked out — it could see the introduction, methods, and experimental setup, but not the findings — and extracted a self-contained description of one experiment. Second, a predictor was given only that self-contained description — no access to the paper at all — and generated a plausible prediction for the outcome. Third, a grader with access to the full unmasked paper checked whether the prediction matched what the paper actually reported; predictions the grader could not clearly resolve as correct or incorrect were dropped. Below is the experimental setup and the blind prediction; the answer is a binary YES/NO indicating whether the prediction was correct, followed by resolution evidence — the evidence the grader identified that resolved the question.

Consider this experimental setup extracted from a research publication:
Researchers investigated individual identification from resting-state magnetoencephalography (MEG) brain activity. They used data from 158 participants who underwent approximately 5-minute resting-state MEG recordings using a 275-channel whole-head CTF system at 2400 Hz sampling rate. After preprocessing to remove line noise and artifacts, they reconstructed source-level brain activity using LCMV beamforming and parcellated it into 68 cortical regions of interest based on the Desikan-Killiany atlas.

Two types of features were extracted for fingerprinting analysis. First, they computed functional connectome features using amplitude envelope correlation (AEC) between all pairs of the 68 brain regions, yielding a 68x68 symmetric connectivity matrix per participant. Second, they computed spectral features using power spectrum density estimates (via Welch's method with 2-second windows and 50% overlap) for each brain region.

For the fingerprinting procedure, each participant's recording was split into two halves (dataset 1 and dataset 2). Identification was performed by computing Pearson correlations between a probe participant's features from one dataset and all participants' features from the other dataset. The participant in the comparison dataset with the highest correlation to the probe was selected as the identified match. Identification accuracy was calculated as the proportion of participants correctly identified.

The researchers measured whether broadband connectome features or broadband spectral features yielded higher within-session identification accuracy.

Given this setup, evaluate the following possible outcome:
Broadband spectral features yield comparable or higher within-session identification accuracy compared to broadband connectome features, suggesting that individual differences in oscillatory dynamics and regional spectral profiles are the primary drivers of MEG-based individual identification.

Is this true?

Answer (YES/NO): NO